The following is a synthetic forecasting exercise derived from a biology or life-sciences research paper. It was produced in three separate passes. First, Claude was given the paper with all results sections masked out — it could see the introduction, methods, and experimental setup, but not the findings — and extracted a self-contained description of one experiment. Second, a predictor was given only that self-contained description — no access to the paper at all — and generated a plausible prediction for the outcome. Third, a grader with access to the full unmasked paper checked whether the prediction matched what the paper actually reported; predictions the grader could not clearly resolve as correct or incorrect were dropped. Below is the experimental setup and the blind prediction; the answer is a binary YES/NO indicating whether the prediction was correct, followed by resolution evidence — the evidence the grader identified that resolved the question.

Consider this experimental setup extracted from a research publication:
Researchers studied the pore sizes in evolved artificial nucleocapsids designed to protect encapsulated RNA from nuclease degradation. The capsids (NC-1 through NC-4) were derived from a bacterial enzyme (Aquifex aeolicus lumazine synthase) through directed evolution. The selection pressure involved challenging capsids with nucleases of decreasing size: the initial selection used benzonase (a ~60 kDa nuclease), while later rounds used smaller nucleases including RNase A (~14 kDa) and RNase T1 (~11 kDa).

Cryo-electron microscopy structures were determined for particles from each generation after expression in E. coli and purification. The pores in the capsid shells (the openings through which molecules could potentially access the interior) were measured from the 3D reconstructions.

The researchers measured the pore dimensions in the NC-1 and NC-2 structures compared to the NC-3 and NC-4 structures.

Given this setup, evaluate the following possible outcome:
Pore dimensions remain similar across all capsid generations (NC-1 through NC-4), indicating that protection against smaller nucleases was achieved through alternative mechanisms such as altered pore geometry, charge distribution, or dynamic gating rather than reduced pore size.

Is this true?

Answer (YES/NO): NO